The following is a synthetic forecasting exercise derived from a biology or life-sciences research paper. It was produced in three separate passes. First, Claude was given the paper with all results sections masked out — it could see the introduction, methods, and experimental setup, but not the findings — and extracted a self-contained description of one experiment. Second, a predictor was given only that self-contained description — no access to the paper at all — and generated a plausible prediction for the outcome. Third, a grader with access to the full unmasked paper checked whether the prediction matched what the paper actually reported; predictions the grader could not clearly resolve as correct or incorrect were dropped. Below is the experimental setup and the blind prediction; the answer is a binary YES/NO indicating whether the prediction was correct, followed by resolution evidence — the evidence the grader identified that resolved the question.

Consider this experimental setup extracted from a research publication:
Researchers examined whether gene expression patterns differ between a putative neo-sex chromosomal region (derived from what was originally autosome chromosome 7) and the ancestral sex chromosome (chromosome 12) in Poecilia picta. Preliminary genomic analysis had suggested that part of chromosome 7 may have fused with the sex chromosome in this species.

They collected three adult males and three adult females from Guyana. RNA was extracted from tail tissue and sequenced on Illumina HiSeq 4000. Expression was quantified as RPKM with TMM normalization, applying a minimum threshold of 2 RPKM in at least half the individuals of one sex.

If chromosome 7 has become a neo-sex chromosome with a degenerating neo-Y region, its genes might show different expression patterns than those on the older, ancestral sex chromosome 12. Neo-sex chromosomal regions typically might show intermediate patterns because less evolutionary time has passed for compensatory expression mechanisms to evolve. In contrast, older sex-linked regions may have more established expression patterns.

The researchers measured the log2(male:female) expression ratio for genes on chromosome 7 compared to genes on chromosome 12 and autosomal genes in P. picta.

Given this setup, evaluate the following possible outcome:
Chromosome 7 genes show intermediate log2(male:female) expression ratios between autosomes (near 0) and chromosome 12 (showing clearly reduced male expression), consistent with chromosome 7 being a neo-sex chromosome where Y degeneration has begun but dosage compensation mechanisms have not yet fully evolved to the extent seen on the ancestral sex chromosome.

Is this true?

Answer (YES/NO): NO